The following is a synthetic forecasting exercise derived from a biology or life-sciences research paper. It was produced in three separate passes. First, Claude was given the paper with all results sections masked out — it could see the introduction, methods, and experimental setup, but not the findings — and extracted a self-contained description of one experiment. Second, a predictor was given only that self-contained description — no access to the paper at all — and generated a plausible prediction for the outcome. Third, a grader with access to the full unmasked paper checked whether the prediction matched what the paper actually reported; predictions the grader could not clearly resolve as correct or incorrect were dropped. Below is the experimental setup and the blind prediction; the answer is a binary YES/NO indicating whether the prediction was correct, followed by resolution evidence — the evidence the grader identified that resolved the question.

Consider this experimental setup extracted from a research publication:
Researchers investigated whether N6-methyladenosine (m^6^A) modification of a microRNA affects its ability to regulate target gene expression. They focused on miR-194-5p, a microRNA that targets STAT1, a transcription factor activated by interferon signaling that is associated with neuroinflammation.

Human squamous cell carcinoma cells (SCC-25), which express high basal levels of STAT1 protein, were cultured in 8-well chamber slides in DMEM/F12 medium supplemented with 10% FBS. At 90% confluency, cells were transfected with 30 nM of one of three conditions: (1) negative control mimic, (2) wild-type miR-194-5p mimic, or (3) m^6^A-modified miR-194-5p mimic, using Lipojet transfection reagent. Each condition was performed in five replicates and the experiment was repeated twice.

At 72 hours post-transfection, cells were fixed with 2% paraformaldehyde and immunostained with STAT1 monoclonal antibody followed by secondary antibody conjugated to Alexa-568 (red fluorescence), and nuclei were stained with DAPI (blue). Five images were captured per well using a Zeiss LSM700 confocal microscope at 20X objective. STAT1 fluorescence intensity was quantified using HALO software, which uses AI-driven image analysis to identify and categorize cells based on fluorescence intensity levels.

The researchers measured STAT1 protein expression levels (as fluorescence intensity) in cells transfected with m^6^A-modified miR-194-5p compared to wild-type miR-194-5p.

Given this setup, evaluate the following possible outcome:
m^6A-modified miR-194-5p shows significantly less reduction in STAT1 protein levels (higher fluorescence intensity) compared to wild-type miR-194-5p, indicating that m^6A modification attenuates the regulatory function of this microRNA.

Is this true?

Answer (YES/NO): YES